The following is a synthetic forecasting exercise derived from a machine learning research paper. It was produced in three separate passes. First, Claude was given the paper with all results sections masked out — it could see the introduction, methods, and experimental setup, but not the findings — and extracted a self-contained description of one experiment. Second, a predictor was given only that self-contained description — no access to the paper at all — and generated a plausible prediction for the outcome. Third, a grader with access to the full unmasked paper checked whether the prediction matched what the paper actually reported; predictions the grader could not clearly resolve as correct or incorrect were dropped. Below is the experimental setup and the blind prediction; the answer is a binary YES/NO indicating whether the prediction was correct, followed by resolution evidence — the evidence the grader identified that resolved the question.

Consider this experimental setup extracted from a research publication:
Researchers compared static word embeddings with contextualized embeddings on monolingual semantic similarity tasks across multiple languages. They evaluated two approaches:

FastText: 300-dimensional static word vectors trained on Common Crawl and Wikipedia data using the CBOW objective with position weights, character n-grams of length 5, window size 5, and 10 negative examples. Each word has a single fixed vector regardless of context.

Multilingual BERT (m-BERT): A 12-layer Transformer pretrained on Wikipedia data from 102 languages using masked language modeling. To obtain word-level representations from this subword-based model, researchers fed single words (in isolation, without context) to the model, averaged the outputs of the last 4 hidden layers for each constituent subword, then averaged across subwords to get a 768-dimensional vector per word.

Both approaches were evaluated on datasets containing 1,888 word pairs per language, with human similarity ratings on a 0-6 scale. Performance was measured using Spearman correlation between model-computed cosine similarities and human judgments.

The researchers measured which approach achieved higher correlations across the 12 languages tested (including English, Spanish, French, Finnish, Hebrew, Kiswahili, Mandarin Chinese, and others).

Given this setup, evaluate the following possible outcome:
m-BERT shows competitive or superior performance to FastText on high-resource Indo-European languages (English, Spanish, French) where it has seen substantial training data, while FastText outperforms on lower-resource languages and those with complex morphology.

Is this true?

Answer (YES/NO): NO